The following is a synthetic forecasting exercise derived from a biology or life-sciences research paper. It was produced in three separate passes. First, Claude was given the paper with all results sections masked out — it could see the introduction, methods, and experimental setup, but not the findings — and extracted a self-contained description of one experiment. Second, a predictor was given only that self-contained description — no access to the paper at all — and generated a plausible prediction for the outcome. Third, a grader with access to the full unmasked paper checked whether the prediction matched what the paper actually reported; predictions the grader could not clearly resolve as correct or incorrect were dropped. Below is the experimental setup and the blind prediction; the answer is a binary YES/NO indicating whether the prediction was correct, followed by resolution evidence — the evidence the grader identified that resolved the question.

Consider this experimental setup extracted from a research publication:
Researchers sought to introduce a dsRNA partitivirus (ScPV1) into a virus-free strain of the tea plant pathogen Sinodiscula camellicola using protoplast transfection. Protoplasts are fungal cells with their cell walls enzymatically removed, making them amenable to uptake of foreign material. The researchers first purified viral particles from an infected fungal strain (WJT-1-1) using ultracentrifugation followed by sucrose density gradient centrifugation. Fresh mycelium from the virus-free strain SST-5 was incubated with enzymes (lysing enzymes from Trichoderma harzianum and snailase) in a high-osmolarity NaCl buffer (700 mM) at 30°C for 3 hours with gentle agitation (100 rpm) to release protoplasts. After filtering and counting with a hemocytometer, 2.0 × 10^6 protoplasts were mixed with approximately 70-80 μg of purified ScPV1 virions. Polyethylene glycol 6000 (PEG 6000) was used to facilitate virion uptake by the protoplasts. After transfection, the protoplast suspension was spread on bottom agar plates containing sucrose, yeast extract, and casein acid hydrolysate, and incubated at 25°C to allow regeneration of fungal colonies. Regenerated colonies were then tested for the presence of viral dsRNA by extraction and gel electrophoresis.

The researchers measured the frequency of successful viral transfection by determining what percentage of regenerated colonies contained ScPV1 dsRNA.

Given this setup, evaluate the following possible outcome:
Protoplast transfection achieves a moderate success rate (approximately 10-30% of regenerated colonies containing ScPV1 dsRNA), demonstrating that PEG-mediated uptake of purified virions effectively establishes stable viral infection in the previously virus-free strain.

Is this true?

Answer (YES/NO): NO